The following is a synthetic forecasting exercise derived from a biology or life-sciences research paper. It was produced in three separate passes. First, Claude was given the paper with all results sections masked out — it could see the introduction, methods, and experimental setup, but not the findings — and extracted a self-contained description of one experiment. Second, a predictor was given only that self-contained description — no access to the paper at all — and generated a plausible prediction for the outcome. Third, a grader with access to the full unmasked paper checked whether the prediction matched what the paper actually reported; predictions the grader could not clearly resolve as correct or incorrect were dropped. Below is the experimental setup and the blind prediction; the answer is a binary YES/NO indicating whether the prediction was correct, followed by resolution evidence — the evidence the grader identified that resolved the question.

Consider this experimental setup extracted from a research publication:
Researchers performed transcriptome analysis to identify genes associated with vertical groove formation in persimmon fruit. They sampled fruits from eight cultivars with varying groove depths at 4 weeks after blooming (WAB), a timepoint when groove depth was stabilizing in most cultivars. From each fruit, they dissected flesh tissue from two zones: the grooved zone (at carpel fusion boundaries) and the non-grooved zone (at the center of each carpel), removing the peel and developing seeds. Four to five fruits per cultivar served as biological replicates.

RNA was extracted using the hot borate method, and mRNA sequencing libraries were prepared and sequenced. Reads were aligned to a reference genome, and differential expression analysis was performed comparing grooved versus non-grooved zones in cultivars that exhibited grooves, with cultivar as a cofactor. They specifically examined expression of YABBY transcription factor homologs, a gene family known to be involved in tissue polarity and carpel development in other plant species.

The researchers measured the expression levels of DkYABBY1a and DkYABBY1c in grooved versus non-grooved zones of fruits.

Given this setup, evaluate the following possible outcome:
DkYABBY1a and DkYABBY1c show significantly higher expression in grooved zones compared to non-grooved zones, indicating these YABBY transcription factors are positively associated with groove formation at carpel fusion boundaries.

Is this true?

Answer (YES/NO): YES